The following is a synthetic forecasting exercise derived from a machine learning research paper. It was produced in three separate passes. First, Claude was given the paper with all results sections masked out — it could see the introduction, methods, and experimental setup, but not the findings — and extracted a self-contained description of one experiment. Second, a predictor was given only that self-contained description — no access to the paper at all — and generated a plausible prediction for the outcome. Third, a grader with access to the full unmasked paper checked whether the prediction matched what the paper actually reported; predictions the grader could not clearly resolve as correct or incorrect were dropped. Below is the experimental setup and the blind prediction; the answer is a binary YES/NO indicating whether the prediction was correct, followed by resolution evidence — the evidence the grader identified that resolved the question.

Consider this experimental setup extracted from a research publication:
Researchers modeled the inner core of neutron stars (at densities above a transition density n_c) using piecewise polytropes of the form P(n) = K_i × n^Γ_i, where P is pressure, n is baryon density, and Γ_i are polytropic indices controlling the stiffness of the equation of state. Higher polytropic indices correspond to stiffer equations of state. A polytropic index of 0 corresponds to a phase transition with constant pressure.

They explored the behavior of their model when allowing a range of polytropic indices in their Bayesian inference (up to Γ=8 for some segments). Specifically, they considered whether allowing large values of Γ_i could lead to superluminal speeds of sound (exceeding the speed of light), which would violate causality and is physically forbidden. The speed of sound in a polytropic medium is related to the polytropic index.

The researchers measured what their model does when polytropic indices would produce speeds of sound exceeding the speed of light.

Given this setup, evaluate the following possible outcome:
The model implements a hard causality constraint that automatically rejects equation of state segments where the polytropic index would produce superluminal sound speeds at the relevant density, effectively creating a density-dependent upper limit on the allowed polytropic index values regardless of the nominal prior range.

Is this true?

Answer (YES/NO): NO